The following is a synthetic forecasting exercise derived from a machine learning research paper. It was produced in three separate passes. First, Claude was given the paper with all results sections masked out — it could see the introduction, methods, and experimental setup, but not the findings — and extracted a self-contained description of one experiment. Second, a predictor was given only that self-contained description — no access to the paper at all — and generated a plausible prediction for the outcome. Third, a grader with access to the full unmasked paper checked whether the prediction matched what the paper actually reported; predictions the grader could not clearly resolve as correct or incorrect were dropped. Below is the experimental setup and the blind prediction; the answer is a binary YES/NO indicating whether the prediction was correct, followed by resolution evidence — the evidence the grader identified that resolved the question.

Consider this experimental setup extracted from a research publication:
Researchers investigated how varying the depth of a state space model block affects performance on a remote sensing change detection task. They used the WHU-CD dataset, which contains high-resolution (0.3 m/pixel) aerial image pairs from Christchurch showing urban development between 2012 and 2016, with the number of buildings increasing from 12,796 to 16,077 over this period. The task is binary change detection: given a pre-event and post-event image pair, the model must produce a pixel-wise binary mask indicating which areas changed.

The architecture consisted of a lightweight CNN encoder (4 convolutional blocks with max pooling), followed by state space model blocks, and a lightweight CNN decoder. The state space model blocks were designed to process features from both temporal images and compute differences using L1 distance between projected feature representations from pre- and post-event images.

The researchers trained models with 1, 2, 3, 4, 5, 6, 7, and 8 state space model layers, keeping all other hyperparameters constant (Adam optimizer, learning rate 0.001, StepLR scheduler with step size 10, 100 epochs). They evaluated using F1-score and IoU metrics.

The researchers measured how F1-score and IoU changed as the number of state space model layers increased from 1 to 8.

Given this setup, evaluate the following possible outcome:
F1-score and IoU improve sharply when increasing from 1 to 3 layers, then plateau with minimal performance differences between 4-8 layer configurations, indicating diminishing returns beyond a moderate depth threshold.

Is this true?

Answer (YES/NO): NO